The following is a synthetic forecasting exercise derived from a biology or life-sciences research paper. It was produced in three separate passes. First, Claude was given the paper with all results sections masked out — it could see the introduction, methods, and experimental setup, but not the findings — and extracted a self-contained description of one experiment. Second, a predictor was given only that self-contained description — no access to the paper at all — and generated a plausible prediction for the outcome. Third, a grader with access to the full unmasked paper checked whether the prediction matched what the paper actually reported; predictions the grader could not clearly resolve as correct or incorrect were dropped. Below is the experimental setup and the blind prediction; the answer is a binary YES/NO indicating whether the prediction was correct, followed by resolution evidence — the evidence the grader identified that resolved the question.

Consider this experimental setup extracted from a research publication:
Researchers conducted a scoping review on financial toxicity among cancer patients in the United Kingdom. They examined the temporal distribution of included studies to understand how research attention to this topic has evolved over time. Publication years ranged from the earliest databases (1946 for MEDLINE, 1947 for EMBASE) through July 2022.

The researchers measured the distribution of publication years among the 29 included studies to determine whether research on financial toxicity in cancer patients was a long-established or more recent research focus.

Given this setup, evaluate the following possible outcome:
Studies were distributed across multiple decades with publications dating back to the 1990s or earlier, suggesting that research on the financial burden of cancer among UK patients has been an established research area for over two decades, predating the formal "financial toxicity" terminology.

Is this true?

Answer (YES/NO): NO